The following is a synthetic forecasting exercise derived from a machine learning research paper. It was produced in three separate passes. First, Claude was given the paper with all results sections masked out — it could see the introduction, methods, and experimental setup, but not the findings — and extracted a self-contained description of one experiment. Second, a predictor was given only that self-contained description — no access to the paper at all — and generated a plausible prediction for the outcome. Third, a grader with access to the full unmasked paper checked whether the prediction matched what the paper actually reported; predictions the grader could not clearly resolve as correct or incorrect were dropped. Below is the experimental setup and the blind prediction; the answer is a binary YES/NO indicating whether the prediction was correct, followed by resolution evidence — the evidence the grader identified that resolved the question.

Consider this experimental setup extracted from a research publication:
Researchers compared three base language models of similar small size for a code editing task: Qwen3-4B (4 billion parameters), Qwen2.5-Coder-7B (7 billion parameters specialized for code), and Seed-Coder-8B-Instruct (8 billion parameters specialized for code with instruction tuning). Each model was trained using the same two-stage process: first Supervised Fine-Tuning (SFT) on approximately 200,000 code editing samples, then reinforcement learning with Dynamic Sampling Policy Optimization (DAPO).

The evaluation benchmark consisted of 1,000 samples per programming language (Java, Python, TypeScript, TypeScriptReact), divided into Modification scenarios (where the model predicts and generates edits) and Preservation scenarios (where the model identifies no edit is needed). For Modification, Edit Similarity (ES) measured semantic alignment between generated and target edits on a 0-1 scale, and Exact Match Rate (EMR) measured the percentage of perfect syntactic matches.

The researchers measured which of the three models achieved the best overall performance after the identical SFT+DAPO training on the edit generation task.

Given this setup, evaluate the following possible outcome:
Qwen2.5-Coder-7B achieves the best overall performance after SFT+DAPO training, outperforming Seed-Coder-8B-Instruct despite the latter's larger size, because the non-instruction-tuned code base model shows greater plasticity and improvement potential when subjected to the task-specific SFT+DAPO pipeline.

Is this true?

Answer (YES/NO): NO